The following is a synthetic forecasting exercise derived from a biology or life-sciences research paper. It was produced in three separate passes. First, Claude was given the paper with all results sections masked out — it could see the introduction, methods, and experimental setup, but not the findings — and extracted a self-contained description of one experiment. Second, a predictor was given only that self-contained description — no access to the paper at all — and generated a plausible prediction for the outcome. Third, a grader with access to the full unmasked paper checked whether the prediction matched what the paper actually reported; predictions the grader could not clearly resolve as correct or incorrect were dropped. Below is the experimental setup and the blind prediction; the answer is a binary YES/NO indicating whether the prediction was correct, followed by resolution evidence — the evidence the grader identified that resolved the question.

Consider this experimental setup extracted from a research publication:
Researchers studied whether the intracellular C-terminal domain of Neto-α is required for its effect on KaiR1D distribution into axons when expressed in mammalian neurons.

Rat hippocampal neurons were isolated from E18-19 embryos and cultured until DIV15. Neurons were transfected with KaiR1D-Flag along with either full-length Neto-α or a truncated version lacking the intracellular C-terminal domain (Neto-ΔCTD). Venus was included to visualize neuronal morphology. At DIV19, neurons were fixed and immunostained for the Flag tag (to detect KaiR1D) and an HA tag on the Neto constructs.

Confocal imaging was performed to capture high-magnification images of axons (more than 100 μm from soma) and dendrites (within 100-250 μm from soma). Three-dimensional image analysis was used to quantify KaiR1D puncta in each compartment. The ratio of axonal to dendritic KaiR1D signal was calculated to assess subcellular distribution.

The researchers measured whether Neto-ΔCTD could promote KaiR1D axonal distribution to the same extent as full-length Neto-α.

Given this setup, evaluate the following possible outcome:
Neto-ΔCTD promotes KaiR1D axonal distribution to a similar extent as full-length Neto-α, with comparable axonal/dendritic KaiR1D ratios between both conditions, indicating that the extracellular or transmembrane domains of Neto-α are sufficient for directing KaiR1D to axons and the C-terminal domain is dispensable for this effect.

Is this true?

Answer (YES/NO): NO